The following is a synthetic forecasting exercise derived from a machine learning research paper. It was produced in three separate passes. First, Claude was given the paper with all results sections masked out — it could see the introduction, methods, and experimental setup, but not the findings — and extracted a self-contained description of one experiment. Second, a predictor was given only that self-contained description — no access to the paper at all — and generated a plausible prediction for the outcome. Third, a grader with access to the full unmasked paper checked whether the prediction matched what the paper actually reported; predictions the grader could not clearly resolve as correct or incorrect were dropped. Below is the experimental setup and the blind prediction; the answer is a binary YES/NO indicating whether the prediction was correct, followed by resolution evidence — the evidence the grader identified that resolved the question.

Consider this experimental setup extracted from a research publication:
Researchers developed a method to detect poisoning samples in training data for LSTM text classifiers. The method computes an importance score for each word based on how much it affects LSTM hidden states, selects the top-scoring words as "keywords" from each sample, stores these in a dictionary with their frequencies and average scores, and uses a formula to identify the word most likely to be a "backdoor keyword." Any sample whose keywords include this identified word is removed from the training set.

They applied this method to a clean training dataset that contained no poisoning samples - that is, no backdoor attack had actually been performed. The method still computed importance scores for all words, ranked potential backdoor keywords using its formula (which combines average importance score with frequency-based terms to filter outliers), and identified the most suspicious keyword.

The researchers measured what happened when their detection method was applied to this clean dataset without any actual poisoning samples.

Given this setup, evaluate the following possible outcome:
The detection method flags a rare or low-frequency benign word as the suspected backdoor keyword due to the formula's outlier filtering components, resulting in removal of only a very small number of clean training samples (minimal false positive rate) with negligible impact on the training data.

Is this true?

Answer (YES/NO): NO